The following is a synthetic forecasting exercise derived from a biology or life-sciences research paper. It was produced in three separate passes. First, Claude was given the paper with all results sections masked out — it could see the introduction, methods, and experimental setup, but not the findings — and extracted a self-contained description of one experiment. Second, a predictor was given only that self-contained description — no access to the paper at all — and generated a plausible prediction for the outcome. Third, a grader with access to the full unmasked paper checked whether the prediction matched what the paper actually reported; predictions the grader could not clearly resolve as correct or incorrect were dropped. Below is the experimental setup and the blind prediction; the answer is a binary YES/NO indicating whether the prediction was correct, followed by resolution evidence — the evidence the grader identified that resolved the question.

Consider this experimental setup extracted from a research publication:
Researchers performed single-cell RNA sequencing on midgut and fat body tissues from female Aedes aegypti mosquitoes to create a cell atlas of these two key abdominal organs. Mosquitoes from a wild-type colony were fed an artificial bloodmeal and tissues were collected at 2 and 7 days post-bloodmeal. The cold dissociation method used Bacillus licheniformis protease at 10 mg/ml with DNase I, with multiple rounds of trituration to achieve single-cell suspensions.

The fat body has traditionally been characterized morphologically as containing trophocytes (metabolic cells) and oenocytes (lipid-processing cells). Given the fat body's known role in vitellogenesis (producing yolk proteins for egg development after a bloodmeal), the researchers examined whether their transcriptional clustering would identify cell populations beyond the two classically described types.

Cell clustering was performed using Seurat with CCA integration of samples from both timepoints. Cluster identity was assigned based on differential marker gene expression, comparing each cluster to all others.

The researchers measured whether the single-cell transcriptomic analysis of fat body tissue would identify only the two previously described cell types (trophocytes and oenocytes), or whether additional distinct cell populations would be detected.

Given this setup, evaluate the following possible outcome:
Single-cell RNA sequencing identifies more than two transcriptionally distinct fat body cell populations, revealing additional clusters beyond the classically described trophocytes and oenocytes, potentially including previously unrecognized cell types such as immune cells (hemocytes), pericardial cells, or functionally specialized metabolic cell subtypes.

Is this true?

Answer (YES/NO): YES